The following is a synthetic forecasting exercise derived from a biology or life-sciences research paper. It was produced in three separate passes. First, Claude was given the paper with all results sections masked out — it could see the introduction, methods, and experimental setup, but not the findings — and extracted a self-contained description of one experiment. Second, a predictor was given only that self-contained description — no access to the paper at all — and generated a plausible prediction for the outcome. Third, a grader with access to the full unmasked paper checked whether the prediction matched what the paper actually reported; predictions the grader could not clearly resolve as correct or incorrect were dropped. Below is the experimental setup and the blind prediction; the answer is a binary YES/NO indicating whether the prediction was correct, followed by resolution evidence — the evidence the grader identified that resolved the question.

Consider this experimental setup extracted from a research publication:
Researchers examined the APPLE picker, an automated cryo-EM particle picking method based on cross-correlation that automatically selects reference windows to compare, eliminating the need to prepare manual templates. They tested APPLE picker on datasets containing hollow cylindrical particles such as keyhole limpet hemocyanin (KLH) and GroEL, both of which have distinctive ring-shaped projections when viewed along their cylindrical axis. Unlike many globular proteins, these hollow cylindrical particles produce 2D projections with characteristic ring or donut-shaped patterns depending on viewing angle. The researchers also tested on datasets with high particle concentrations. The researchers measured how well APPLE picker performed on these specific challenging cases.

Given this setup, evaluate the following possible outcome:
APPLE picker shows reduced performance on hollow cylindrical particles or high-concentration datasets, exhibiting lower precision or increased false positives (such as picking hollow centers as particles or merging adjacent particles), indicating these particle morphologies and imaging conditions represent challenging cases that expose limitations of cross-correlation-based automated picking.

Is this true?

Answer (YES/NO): YES